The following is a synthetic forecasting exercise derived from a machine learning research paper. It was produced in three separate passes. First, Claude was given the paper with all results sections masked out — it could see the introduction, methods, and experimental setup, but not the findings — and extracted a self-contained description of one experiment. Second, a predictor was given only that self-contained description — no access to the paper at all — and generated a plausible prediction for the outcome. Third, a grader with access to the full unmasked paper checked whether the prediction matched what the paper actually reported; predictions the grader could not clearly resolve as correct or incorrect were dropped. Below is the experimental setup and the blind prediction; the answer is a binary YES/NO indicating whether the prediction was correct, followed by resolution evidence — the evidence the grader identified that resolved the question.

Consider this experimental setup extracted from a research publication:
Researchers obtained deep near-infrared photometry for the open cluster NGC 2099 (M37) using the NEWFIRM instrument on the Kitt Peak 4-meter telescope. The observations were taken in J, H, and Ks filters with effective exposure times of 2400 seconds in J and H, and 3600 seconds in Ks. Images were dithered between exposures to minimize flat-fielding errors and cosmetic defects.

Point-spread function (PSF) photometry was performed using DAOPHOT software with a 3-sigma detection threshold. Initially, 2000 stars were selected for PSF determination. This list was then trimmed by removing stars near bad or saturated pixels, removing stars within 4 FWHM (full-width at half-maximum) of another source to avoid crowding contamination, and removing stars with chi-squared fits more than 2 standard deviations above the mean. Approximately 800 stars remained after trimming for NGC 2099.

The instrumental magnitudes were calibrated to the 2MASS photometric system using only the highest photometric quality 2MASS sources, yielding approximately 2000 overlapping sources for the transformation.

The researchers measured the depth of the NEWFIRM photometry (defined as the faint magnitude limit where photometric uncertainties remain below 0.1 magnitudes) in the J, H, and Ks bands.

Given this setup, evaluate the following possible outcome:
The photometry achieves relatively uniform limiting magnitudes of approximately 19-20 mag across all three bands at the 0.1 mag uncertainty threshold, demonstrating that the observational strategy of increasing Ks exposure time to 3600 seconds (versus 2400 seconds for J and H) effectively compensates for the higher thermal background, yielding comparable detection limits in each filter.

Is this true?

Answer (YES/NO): NO